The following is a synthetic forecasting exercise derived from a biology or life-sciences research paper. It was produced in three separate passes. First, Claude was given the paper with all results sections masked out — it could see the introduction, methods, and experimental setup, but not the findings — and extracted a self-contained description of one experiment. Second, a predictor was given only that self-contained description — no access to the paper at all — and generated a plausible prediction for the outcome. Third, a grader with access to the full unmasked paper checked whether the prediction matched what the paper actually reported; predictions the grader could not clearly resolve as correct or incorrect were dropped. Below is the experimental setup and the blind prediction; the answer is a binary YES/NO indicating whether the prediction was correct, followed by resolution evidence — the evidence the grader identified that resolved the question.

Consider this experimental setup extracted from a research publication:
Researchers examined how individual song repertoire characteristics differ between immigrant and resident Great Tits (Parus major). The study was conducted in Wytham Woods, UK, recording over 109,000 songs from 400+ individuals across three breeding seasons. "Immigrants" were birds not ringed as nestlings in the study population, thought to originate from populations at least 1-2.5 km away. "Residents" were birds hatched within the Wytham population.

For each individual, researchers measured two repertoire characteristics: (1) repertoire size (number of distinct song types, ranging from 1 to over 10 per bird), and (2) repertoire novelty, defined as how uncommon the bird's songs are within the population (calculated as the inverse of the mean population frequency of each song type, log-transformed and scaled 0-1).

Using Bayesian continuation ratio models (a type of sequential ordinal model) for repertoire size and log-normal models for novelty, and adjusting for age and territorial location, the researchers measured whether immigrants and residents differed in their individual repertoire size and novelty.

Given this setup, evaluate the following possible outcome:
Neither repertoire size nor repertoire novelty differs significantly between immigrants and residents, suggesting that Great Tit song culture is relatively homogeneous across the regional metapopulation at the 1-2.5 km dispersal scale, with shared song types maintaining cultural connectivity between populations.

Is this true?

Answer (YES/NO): NO